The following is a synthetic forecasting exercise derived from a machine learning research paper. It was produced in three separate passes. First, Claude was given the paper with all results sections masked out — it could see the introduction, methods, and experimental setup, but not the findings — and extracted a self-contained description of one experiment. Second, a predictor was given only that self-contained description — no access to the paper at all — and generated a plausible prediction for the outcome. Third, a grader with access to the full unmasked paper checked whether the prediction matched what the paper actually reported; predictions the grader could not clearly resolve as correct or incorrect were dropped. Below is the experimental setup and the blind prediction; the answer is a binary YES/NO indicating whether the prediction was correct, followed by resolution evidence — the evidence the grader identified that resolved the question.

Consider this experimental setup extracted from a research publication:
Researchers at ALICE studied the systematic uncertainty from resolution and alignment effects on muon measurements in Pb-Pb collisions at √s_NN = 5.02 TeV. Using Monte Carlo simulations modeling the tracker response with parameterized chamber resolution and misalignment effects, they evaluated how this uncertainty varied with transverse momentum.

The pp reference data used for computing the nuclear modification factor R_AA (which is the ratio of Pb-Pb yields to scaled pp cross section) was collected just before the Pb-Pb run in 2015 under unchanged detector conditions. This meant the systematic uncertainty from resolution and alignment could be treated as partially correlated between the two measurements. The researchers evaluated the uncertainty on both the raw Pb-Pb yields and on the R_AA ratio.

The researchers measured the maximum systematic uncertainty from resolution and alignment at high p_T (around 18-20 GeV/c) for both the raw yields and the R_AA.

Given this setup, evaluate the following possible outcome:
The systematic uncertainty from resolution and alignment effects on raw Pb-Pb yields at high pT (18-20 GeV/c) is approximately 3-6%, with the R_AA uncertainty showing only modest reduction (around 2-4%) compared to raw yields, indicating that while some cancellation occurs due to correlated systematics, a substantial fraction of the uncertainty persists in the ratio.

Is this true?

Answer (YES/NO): NO